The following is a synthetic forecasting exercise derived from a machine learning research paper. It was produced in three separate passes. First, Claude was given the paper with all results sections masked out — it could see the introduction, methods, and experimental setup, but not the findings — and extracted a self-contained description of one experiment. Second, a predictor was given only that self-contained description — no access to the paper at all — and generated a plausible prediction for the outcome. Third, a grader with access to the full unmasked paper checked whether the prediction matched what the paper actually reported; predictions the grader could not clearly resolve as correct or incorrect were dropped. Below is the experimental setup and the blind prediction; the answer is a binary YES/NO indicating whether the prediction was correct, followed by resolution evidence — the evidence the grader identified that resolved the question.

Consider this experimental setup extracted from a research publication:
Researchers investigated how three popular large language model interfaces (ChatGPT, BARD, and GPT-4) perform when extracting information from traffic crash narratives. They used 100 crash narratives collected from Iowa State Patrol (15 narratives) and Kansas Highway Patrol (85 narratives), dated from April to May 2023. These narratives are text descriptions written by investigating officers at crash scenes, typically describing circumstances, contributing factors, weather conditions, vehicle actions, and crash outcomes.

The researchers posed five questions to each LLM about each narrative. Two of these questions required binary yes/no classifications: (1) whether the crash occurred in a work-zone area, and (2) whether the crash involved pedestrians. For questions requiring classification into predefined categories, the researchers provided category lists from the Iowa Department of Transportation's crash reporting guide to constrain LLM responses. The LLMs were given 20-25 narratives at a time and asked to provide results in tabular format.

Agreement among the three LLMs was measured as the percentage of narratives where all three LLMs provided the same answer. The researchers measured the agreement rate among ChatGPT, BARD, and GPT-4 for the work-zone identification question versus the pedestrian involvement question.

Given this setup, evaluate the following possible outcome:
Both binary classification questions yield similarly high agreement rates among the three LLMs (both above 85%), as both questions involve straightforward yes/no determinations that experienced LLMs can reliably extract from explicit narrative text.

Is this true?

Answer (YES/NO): YES